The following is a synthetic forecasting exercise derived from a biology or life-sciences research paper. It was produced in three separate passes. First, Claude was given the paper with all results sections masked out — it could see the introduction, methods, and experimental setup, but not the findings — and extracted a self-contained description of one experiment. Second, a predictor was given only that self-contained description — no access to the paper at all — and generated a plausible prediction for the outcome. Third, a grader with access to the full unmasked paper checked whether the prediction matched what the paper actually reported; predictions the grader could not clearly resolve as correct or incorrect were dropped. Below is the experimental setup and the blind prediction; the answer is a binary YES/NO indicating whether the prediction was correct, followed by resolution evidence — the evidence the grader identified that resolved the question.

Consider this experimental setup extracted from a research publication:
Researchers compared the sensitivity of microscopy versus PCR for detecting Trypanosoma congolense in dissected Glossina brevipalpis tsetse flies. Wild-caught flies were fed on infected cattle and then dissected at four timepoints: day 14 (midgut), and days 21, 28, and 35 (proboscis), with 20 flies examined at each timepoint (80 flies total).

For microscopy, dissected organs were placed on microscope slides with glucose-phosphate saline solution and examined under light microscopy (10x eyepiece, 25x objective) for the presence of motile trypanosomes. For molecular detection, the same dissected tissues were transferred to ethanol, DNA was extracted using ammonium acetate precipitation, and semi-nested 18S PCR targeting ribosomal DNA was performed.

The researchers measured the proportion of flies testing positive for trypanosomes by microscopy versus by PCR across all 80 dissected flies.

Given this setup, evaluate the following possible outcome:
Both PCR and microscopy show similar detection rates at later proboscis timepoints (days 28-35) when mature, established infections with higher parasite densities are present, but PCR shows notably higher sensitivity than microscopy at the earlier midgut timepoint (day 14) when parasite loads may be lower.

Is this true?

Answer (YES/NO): YES